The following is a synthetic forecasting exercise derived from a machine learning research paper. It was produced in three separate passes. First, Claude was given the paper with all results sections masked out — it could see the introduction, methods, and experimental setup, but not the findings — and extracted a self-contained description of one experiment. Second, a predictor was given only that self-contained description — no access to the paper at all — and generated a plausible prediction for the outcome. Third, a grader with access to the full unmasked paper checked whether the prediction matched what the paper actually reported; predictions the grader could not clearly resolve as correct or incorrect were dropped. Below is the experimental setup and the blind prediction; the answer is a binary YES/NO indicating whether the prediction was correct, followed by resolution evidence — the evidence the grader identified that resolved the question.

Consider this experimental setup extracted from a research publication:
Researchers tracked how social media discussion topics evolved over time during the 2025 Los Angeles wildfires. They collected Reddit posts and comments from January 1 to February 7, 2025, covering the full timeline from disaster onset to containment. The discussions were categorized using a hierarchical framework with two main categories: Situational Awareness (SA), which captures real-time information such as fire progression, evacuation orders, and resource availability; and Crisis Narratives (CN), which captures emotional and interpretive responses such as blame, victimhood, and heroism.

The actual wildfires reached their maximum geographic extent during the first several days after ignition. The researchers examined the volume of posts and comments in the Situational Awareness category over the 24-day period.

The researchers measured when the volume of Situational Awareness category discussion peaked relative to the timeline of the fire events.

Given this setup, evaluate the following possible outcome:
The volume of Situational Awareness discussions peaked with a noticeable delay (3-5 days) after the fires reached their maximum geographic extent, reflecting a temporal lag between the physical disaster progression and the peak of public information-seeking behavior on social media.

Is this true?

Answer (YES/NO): NO